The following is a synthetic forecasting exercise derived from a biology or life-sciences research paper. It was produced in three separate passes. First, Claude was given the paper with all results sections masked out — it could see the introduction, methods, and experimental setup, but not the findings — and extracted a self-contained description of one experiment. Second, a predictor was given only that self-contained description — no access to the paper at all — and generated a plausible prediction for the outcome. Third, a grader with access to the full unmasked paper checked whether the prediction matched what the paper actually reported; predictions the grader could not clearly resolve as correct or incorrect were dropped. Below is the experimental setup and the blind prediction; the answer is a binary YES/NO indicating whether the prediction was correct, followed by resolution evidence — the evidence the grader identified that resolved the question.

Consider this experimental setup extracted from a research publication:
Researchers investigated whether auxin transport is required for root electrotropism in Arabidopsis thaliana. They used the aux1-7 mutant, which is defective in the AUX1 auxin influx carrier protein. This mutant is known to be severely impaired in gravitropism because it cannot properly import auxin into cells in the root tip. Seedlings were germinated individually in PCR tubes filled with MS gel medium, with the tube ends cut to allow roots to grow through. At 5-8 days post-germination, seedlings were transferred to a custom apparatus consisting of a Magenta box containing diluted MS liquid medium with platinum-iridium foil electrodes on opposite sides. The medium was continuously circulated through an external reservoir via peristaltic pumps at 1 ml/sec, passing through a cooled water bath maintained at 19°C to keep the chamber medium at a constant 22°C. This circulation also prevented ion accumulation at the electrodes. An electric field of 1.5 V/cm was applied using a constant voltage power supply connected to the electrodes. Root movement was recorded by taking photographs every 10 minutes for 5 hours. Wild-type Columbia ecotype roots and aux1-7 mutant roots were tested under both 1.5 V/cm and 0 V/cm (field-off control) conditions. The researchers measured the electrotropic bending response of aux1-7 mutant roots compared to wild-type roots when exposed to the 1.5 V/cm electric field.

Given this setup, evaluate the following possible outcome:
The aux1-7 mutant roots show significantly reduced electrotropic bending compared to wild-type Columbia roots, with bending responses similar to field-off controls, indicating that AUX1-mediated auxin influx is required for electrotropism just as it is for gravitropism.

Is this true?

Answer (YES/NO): NO